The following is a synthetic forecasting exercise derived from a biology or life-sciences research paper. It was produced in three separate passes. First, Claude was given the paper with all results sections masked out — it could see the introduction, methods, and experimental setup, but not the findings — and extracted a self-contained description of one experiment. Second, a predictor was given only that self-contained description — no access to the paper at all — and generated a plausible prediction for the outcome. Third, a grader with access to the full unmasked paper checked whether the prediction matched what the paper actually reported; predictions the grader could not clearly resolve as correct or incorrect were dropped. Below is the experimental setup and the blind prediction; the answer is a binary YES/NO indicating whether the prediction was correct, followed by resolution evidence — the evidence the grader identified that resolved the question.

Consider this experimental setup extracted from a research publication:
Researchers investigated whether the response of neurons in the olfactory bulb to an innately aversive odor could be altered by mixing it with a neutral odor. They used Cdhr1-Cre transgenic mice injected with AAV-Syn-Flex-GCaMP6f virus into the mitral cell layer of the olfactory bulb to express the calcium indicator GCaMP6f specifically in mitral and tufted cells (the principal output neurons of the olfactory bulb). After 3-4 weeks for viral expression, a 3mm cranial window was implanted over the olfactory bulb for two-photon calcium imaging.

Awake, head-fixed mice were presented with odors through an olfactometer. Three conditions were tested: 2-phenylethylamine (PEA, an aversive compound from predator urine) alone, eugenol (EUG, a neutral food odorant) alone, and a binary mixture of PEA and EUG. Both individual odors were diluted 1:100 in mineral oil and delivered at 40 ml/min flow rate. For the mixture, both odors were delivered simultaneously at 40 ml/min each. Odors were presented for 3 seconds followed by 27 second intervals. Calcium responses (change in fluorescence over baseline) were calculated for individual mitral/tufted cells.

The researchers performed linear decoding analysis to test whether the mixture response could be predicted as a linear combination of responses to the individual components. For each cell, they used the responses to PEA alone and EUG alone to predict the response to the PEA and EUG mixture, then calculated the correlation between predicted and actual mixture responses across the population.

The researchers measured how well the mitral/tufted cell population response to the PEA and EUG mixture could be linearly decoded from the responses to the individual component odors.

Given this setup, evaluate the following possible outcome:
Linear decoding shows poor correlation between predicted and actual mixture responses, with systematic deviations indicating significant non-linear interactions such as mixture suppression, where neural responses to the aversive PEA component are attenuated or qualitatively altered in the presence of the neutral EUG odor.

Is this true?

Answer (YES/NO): YES